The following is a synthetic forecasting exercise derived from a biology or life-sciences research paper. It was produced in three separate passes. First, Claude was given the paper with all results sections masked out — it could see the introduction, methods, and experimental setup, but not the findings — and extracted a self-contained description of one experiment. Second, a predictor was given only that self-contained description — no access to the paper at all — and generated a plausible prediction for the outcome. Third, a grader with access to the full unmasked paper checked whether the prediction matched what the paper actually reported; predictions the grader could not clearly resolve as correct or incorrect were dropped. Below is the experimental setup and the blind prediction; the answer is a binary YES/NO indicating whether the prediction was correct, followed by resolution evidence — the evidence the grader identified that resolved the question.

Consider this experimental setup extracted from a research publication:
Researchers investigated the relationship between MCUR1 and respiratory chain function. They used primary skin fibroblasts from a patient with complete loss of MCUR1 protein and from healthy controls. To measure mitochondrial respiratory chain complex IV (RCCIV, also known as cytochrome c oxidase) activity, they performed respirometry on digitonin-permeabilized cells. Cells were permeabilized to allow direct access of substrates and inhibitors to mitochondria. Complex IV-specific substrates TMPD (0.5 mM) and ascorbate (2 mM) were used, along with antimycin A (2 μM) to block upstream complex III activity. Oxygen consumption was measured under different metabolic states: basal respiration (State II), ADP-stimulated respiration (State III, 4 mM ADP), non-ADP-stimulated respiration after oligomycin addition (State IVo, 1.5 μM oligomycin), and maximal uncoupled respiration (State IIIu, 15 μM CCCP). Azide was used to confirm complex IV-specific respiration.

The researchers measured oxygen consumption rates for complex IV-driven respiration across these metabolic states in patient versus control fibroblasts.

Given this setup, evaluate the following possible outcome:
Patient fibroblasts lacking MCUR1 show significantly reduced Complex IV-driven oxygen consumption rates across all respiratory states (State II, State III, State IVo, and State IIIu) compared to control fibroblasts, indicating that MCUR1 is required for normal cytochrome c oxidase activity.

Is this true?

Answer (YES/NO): NO